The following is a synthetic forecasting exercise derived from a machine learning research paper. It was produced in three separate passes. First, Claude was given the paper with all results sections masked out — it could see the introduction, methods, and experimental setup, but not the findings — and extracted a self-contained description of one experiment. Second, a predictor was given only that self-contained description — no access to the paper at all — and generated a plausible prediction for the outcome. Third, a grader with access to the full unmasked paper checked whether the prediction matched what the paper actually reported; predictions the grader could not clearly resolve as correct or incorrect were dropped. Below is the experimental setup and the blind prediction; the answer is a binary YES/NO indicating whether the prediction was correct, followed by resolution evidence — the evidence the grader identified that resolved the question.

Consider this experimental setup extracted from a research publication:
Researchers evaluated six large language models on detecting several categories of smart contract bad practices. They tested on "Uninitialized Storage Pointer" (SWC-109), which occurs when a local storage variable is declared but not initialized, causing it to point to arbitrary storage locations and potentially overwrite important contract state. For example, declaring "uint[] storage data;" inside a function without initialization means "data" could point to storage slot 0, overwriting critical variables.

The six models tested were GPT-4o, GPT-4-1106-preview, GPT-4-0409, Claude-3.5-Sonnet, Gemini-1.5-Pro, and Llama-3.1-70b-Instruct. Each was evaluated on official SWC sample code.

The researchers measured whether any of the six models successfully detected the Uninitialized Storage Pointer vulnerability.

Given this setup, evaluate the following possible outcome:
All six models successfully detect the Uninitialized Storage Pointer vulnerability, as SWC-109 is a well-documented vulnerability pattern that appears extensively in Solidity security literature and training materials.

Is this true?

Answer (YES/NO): NO